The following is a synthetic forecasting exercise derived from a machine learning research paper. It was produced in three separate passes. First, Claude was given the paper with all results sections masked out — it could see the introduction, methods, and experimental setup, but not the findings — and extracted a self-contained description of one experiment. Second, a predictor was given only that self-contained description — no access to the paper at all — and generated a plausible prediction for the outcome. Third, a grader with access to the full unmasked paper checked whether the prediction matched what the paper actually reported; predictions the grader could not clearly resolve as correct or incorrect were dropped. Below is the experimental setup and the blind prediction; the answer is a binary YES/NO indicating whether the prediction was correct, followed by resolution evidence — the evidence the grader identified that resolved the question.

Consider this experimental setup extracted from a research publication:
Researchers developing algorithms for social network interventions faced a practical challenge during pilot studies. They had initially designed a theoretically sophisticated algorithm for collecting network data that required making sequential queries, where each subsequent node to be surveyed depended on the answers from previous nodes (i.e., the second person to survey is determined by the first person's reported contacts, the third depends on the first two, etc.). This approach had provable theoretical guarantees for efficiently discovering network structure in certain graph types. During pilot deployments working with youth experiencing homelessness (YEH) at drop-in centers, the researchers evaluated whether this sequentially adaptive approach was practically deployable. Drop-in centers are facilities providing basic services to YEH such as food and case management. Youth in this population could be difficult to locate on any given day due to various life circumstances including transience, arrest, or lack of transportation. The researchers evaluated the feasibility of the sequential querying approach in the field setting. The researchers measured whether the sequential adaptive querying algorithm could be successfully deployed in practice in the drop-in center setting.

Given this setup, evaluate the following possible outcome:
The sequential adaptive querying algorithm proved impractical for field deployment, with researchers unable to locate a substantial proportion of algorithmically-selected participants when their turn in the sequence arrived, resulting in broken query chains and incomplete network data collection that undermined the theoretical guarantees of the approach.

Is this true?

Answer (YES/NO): NO